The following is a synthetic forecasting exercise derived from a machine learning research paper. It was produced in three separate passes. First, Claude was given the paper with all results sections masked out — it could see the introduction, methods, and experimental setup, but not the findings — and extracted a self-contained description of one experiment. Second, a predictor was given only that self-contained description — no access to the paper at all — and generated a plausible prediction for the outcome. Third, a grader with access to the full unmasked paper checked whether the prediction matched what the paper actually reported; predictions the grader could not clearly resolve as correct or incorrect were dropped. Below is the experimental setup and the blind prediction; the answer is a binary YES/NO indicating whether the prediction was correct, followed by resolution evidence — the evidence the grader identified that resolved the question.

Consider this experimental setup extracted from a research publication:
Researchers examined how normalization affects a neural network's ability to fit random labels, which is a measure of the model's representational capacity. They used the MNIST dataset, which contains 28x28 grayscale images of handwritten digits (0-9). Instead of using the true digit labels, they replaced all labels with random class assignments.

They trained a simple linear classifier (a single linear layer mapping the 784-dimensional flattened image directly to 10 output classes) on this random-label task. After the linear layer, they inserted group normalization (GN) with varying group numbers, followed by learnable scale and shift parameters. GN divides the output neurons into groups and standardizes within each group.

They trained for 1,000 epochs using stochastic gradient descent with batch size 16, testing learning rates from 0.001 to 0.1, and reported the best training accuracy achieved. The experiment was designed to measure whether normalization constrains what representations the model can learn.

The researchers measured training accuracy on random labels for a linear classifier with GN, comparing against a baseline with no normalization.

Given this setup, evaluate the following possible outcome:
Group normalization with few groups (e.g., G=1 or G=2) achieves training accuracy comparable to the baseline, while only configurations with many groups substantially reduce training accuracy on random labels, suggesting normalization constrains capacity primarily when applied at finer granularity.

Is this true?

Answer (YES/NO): NO